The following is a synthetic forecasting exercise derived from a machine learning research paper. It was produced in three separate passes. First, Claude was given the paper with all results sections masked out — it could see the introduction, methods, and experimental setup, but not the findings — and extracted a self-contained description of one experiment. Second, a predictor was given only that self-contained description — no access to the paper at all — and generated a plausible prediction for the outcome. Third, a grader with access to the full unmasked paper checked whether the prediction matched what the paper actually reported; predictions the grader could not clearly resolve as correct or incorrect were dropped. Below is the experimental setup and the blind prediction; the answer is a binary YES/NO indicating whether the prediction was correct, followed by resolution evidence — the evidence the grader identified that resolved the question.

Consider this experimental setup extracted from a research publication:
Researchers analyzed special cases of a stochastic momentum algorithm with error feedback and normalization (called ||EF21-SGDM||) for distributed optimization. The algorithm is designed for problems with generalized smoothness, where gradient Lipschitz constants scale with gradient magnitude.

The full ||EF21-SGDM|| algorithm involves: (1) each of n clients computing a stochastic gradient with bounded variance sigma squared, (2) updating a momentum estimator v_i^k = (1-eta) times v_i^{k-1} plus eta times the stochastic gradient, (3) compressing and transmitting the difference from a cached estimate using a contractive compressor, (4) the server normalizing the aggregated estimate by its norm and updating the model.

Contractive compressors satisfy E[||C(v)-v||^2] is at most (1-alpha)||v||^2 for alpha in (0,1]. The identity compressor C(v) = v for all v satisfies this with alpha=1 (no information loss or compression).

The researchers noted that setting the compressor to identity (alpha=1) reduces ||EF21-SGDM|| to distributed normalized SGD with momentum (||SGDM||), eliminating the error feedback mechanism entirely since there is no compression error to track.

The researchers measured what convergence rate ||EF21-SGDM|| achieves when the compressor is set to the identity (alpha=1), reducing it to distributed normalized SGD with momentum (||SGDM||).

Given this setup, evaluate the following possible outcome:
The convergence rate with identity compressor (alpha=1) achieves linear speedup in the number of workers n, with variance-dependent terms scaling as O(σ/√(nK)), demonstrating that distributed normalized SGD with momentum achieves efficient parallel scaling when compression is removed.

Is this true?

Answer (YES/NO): NO